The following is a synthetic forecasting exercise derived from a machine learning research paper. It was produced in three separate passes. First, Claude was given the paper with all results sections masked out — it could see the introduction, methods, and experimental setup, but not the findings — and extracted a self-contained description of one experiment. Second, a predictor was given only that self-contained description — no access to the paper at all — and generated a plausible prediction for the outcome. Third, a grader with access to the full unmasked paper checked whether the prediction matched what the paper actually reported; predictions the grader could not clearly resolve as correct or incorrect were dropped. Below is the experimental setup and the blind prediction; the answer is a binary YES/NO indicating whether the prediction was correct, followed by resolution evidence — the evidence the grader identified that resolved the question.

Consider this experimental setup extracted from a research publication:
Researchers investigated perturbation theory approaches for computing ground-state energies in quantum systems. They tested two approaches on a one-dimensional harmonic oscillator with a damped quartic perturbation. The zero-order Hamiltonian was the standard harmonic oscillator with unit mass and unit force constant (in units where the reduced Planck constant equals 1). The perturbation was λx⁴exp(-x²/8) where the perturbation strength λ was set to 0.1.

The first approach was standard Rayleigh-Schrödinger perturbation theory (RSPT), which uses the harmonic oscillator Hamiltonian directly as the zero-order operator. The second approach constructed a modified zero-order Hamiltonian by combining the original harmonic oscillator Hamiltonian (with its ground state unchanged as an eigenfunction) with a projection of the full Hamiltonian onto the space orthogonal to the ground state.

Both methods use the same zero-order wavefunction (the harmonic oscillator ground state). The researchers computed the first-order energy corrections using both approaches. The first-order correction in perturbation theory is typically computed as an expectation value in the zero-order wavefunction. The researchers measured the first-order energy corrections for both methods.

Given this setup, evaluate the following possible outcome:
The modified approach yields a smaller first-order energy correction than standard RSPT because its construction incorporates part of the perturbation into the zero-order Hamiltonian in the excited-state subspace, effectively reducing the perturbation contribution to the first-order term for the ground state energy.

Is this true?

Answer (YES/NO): NO